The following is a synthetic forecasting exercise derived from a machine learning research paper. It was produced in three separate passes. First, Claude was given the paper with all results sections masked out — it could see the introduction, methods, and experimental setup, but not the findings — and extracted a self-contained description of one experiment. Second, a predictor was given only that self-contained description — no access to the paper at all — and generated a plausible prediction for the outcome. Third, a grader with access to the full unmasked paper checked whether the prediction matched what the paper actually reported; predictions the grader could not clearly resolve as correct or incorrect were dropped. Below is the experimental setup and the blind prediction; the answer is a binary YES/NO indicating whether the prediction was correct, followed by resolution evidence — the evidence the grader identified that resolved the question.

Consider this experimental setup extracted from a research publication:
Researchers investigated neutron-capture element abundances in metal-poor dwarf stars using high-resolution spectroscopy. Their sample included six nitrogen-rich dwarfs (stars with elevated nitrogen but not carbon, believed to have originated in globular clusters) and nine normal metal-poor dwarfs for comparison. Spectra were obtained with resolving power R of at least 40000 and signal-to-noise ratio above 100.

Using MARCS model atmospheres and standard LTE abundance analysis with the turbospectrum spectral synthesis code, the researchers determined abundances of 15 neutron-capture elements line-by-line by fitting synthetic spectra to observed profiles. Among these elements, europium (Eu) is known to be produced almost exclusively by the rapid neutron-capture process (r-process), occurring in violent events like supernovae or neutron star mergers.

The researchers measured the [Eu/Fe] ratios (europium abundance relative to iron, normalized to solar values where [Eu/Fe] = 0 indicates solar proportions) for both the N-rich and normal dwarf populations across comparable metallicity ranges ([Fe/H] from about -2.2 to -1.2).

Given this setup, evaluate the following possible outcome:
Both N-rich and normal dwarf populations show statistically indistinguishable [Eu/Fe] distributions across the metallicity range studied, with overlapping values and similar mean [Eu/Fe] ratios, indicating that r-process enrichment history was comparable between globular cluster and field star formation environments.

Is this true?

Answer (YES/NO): YES